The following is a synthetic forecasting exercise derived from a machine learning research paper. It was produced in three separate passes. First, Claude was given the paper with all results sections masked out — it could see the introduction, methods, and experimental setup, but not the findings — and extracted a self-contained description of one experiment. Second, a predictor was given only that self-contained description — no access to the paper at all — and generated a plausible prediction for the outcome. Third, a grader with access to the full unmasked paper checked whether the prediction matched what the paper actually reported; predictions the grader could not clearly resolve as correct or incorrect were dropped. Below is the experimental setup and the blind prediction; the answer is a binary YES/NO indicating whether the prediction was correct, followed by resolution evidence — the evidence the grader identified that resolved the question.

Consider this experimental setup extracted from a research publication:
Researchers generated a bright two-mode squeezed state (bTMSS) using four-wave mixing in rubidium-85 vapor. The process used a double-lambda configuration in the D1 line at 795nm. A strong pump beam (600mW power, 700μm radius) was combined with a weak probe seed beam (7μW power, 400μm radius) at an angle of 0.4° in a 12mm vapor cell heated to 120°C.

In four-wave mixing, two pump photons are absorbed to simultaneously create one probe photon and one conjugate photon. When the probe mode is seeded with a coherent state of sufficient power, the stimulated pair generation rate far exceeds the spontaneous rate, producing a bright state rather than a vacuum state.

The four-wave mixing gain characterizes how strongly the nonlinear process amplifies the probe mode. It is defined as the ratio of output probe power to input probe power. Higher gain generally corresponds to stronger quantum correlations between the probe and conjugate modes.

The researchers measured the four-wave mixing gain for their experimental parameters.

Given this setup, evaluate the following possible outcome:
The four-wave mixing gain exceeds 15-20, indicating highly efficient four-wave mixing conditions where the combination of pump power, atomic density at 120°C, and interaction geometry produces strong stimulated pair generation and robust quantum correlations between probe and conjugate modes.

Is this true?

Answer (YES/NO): NO